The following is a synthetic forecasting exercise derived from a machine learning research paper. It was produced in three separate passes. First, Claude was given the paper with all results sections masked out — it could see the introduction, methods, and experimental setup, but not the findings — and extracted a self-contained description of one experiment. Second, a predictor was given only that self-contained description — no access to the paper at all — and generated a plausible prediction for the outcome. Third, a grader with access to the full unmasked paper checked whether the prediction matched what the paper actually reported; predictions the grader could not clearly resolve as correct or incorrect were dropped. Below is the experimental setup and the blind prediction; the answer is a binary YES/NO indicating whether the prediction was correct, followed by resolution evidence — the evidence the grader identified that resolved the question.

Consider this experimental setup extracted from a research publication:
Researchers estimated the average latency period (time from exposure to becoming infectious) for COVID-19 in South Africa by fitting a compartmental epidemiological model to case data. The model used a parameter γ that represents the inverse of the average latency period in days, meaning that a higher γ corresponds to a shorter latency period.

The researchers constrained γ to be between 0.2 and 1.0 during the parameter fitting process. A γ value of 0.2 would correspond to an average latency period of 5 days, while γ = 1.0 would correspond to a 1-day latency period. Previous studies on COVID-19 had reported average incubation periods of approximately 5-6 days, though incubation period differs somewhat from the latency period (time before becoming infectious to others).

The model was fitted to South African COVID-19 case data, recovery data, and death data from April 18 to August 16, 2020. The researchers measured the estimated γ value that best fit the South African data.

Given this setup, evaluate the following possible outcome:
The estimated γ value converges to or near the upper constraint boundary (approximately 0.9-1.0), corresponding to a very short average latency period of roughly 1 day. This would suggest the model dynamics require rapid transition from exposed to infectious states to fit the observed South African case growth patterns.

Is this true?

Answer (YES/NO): NO